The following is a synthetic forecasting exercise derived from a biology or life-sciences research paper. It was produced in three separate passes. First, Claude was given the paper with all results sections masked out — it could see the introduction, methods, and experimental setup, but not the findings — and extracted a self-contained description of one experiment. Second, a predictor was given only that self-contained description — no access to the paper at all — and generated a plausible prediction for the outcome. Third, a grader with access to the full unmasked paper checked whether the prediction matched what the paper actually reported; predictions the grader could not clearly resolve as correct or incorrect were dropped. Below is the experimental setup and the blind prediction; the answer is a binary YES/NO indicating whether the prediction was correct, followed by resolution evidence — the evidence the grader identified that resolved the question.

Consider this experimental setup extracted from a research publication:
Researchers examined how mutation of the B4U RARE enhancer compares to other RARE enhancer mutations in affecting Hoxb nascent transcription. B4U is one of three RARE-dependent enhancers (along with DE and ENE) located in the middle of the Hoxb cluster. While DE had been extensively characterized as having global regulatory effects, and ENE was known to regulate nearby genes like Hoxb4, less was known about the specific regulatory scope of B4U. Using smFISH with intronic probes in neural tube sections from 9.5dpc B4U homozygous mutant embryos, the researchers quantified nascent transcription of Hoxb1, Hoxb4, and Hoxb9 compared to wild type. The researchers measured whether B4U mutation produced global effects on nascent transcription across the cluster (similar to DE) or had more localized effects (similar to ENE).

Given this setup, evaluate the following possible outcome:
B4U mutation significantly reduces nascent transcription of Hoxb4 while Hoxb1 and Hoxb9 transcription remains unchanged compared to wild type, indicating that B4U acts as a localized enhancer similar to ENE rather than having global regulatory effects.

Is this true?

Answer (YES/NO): NO